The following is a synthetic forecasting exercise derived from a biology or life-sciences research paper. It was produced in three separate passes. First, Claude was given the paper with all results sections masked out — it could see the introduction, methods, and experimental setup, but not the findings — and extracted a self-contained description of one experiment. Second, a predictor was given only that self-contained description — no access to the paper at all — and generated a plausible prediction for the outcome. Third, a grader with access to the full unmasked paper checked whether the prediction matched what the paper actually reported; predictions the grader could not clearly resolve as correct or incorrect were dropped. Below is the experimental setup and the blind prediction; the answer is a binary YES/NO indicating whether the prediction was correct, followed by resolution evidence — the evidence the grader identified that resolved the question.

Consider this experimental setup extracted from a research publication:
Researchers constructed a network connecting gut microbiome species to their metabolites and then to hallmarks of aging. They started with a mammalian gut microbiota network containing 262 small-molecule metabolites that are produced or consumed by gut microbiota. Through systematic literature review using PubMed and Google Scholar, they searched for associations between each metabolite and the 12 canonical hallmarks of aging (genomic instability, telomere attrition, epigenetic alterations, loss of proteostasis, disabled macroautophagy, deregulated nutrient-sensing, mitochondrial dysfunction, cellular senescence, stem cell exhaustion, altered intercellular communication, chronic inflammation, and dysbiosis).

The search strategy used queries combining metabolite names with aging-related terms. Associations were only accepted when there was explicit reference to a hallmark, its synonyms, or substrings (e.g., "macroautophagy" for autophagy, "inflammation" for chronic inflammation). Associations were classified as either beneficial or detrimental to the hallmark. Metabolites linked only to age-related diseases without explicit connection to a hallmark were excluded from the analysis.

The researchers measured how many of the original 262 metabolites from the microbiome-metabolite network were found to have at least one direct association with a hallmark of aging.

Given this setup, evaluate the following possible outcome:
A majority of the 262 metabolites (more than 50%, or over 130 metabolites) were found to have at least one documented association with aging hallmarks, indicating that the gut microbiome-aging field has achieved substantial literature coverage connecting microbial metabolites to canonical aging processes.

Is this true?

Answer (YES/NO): NO